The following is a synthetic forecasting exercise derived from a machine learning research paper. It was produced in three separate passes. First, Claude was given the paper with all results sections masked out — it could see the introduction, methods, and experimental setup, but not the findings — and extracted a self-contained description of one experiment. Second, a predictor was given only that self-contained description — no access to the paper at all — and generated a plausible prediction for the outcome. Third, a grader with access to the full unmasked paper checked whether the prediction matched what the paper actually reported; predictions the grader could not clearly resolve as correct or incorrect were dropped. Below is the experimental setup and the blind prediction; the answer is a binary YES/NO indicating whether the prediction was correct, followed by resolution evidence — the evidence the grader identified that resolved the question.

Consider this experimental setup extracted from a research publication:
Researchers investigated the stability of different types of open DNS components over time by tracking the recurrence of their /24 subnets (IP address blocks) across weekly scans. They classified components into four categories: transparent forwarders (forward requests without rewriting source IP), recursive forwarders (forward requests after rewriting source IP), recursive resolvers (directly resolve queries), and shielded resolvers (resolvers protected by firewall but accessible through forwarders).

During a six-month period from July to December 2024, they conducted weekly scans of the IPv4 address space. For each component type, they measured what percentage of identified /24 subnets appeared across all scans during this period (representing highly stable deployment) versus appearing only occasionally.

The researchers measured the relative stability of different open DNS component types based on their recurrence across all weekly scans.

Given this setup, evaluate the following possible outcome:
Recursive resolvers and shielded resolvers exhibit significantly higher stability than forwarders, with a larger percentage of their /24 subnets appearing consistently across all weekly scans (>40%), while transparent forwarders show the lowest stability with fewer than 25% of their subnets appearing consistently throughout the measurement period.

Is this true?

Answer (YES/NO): NO